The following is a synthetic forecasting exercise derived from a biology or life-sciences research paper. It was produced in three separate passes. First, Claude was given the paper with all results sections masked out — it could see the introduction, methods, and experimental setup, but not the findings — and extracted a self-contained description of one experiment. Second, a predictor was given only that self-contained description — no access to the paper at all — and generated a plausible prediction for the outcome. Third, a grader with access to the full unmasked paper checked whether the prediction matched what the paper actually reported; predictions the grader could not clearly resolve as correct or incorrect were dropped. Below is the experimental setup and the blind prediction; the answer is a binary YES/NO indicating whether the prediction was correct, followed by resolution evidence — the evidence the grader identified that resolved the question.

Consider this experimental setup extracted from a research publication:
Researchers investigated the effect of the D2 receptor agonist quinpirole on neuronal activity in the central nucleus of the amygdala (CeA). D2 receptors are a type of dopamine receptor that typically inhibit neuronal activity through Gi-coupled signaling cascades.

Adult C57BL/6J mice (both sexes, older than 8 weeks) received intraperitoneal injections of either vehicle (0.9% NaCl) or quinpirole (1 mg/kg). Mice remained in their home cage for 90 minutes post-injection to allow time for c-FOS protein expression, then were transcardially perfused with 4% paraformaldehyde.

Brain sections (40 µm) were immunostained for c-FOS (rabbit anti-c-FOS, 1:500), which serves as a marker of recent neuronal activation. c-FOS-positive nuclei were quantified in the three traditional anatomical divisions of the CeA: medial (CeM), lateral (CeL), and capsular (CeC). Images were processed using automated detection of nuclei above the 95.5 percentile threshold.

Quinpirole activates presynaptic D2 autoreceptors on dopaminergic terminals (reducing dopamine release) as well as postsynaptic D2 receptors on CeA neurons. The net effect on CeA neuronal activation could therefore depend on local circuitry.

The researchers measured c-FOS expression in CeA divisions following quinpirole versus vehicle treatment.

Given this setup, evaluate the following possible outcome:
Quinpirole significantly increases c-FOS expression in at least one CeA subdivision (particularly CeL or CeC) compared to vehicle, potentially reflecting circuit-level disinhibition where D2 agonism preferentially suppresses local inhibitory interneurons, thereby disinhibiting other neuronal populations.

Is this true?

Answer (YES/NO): YES